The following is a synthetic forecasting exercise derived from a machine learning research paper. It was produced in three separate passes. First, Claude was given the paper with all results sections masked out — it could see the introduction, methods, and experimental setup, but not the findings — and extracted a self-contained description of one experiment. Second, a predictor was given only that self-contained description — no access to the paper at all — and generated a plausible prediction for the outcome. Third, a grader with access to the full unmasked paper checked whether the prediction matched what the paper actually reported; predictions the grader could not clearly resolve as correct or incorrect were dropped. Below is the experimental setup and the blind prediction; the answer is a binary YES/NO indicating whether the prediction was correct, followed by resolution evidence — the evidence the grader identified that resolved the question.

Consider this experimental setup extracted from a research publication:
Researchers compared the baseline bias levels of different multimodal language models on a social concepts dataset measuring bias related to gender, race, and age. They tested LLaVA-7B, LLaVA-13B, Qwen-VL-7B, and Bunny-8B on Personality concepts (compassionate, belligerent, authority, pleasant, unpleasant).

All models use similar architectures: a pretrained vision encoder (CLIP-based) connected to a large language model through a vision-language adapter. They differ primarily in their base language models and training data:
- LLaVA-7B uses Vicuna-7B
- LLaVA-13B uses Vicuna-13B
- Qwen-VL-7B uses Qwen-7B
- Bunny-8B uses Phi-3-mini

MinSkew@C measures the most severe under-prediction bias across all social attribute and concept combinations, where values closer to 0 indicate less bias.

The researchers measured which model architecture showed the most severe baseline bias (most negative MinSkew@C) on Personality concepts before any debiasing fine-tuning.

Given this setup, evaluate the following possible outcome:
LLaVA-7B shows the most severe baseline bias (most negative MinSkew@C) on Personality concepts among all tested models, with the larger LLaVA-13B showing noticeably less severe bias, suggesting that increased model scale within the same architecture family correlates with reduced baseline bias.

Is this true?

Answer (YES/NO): NO